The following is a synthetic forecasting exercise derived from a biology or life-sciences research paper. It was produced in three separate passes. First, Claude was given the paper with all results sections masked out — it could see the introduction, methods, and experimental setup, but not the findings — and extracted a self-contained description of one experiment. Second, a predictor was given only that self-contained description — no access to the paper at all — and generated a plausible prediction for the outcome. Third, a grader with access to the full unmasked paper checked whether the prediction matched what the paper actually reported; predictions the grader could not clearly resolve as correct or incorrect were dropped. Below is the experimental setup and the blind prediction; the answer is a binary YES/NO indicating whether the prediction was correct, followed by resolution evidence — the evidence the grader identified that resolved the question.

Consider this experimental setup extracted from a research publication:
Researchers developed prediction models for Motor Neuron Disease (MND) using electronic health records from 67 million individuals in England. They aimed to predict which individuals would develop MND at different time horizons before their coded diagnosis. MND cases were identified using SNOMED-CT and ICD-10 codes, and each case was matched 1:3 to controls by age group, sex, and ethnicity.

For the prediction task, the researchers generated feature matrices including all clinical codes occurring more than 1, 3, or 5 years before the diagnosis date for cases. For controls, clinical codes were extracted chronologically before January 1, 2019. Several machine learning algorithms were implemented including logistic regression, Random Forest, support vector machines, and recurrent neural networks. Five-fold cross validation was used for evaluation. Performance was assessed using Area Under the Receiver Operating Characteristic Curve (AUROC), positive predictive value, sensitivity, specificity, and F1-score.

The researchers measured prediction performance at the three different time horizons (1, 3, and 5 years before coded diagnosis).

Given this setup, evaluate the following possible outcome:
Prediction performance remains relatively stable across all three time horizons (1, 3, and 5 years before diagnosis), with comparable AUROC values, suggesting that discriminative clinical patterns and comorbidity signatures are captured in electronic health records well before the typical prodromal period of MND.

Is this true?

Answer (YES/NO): YES